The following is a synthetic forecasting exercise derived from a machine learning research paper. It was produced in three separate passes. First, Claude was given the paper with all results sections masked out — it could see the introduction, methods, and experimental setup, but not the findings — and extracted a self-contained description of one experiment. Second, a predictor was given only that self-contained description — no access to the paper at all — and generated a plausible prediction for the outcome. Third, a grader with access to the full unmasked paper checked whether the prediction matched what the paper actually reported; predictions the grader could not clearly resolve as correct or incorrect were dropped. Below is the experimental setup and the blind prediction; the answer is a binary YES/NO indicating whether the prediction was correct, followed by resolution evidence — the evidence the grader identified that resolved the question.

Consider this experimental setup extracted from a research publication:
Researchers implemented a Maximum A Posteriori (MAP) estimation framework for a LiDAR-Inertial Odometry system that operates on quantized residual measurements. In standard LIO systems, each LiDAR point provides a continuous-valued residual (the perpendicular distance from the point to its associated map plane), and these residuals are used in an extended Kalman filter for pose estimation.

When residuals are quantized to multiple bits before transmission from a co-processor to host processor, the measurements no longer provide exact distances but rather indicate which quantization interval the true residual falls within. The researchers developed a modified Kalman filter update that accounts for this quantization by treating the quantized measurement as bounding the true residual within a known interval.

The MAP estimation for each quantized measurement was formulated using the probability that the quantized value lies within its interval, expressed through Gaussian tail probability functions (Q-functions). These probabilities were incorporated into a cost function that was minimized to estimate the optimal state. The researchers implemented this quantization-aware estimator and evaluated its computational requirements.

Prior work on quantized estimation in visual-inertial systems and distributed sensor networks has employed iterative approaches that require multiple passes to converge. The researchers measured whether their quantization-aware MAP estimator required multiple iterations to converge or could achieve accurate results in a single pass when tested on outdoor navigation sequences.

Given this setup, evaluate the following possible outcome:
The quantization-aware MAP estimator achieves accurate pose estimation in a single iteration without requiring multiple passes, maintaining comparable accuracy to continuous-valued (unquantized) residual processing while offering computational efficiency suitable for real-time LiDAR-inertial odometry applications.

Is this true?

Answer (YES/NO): YES